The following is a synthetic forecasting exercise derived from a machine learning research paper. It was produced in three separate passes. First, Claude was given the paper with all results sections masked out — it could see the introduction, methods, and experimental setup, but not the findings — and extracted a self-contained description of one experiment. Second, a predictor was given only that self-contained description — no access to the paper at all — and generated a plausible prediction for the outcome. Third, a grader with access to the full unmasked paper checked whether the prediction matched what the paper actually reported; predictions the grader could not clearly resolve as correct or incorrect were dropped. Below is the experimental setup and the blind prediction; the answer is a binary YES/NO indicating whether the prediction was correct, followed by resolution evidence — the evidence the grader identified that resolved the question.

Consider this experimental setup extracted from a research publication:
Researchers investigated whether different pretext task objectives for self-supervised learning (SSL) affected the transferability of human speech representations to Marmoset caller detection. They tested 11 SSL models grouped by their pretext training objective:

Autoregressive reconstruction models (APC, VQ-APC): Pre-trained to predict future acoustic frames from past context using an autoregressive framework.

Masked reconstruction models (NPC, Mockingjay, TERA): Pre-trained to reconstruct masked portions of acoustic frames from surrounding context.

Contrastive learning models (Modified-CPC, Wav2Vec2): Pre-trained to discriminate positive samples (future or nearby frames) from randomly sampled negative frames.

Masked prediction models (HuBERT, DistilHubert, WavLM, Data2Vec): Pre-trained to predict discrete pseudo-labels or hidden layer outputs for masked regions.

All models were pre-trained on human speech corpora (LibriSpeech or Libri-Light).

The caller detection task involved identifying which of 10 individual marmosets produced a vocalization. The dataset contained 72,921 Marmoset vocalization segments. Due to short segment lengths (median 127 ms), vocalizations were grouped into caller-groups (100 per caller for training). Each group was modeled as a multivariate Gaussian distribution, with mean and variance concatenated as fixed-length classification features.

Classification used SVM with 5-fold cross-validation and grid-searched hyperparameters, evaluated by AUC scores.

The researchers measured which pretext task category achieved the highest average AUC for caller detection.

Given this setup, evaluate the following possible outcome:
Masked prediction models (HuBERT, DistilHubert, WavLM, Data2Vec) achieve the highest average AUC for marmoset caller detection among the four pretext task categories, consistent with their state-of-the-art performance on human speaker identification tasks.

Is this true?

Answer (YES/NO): NO